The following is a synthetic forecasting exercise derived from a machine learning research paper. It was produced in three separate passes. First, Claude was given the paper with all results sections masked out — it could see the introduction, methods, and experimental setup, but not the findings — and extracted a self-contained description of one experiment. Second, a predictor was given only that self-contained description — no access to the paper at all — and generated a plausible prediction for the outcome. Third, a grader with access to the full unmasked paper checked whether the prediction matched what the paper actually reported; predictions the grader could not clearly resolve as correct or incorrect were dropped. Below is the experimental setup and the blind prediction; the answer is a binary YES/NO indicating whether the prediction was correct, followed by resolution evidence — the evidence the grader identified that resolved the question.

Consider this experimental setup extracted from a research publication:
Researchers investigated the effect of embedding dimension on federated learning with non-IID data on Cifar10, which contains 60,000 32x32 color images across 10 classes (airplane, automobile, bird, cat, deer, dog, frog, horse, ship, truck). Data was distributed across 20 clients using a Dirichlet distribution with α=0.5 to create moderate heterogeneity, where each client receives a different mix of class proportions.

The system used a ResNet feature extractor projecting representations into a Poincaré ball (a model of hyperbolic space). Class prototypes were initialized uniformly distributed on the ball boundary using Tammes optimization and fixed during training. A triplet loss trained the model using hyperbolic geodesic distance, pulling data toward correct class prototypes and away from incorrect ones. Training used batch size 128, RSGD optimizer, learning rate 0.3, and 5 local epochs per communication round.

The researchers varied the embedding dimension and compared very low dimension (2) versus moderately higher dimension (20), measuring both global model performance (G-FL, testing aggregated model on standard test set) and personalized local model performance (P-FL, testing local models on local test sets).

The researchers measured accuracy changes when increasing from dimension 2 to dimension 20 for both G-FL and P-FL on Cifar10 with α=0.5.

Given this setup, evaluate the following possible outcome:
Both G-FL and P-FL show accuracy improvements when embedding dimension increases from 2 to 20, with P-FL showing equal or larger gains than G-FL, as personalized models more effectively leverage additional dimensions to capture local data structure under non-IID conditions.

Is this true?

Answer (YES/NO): NO